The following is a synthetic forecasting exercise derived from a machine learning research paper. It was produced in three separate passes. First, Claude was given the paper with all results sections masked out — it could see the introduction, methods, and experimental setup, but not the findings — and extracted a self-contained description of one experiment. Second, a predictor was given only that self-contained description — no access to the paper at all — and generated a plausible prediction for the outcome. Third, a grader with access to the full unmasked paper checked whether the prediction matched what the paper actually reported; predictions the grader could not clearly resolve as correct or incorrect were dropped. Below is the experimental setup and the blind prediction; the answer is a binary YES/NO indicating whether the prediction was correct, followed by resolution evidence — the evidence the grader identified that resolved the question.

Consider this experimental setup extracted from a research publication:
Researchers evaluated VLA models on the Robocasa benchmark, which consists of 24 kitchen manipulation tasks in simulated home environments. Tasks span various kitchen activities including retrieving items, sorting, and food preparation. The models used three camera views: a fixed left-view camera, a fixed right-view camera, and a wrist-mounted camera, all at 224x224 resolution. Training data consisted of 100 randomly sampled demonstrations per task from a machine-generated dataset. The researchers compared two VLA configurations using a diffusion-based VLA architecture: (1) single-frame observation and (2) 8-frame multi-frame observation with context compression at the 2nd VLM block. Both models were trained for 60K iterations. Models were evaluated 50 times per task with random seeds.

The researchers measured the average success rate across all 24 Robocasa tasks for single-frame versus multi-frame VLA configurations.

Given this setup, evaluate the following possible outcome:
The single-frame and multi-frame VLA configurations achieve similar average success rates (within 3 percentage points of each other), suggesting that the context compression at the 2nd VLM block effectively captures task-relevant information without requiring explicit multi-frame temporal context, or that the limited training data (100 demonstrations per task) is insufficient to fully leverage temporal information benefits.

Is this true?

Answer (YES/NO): NO